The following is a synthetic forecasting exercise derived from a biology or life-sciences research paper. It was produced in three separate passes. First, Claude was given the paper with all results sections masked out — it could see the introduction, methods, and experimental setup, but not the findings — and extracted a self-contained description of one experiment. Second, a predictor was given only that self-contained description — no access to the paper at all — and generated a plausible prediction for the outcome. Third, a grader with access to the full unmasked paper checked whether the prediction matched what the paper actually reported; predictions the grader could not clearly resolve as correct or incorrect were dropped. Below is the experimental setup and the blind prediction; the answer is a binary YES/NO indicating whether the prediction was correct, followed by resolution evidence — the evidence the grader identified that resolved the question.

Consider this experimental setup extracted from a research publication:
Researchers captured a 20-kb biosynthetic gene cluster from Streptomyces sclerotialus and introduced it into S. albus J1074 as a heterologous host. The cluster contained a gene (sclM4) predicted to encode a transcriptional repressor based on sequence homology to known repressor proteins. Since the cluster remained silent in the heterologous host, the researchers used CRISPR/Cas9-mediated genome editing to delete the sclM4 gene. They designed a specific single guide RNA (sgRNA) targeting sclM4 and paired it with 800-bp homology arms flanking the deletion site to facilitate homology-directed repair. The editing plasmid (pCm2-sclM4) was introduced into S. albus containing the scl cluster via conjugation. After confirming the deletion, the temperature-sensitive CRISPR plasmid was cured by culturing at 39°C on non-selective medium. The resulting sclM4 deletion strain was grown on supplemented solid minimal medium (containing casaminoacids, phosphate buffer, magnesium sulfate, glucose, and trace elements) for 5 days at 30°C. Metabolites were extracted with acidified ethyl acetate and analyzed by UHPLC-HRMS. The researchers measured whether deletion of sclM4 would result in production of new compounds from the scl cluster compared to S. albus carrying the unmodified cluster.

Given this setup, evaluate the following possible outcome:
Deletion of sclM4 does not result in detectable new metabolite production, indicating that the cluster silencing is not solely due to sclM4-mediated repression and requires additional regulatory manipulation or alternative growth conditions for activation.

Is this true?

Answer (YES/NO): NO